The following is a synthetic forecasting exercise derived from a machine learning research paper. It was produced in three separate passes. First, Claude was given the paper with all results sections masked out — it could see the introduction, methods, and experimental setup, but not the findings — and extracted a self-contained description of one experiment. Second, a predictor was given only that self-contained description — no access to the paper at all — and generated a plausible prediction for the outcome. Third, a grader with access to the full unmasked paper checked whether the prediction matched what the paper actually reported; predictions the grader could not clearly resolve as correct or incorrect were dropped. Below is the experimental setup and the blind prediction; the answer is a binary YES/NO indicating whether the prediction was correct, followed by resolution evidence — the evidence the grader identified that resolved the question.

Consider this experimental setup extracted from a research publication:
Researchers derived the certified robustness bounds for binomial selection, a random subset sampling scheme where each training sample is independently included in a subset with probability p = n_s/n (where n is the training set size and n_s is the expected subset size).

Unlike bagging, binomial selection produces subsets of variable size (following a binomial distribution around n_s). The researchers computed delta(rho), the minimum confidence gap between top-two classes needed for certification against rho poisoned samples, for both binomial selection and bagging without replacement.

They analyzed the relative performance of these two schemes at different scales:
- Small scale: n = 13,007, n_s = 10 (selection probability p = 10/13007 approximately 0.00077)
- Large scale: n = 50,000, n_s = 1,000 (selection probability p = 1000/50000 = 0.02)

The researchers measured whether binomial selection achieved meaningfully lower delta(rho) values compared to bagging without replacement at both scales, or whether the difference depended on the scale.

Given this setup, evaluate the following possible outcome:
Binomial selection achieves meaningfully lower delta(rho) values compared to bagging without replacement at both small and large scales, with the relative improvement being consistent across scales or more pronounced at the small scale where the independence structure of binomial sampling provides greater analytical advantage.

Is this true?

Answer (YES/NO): NO